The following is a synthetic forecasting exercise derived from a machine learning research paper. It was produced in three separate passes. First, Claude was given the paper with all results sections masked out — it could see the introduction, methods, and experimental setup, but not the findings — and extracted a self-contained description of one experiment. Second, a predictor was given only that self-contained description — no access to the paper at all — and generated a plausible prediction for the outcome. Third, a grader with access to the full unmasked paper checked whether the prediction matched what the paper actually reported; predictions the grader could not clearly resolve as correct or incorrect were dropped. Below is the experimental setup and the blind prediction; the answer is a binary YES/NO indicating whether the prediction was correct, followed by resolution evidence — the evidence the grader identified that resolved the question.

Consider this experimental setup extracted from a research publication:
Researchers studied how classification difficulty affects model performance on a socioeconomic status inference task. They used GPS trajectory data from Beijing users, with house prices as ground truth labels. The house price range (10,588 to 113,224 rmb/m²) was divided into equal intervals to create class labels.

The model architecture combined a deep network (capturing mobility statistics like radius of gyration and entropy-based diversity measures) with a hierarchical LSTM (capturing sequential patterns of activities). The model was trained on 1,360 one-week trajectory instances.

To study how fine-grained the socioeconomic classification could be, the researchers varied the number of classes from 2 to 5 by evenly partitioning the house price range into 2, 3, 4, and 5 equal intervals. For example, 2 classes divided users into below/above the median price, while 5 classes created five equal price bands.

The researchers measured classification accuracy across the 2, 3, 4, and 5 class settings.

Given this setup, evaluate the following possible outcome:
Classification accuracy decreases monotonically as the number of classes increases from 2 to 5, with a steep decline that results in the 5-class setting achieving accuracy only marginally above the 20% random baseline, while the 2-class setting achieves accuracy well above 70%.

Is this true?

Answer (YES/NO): NO